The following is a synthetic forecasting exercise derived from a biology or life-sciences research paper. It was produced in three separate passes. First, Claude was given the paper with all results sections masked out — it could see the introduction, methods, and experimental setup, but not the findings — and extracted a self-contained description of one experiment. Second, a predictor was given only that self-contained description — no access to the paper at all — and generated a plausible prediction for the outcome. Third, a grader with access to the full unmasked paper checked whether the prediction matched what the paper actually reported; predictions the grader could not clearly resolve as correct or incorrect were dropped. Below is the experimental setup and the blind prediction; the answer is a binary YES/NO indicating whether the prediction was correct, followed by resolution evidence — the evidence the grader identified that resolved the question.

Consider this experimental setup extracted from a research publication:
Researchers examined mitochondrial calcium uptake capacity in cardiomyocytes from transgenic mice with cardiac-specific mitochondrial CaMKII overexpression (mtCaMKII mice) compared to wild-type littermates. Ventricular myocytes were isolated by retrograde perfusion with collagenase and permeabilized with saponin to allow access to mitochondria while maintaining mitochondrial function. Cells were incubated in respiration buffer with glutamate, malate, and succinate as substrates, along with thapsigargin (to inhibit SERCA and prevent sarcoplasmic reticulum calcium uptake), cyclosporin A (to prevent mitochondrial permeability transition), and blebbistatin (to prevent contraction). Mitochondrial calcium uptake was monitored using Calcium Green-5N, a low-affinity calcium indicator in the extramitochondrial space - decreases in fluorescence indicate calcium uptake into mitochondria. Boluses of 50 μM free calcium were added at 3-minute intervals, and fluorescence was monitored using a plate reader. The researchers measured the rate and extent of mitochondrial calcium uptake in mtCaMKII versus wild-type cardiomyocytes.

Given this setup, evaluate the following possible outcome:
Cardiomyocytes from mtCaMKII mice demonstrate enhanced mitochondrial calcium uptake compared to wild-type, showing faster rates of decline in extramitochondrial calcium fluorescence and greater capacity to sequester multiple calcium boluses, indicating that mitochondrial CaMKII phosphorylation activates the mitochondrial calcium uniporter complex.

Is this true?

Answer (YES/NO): NO